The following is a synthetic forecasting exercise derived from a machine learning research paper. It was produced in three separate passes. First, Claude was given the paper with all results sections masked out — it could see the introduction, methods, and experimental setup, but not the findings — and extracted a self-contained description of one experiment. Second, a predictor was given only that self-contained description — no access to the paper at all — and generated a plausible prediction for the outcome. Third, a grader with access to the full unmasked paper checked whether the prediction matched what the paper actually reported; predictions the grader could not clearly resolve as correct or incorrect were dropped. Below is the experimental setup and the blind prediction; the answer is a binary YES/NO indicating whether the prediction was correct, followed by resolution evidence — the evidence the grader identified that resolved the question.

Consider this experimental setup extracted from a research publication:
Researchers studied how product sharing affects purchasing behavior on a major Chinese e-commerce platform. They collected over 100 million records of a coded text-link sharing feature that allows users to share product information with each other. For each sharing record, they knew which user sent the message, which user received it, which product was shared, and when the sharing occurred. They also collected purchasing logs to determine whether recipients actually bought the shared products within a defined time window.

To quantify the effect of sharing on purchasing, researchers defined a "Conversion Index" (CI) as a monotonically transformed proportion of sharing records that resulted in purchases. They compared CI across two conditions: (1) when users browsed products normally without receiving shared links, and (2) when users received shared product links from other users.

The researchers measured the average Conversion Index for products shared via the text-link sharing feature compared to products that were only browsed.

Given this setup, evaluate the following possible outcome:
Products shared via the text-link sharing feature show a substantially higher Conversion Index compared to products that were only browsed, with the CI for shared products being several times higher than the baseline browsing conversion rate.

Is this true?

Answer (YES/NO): NO